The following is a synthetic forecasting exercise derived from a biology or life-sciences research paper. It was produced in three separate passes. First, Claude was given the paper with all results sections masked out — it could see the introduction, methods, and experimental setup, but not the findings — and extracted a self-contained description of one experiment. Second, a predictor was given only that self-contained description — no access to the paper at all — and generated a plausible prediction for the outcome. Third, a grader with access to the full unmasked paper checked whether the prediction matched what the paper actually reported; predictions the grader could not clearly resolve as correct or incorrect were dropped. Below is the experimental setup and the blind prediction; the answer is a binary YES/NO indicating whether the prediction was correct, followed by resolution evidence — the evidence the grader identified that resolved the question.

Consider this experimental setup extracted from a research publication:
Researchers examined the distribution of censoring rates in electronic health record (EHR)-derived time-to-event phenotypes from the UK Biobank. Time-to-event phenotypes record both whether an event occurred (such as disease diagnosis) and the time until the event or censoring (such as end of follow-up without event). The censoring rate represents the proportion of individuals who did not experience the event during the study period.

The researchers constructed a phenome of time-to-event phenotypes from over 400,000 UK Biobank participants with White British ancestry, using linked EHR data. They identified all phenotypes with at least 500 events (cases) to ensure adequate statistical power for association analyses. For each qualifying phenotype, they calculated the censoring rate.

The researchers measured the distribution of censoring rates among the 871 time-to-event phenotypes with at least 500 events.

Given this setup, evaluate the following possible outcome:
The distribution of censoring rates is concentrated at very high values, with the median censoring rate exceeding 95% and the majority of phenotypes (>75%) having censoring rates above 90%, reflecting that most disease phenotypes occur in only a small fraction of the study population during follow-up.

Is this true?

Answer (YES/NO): YES